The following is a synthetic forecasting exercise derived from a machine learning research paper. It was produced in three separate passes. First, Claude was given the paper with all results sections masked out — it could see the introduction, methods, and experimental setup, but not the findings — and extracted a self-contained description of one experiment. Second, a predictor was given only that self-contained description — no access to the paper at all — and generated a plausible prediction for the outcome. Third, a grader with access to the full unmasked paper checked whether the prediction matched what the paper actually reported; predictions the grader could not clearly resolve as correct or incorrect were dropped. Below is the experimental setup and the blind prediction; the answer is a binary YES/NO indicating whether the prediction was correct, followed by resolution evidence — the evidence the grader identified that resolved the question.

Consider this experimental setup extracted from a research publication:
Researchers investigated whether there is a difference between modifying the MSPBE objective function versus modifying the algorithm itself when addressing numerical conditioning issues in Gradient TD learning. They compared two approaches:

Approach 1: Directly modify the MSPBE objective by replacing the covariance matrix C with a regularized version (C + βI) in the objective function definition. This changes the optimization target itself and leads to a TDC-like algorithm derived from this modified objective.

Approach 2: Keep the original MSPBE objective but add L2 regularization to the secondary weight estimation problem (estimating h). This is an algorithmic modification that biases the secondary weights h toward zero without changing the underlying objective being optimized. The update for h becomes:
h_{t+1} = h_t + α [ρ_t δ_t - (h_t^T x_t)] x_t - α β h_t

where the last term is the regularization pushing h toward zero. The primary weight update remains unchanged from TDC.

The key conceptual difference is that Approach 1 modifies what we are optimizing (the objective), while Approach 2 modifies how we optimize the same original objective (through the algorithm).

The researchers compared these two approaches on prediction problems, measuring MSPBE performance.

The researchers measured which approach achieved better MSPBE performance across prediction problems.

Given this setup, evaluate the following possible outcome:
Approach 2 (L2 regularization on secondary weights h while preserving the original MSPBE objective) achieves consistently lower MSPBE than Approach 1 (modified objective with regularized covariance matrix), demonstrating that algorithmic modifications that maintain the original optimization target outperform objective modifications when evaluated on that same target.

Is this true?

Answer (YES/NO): YES